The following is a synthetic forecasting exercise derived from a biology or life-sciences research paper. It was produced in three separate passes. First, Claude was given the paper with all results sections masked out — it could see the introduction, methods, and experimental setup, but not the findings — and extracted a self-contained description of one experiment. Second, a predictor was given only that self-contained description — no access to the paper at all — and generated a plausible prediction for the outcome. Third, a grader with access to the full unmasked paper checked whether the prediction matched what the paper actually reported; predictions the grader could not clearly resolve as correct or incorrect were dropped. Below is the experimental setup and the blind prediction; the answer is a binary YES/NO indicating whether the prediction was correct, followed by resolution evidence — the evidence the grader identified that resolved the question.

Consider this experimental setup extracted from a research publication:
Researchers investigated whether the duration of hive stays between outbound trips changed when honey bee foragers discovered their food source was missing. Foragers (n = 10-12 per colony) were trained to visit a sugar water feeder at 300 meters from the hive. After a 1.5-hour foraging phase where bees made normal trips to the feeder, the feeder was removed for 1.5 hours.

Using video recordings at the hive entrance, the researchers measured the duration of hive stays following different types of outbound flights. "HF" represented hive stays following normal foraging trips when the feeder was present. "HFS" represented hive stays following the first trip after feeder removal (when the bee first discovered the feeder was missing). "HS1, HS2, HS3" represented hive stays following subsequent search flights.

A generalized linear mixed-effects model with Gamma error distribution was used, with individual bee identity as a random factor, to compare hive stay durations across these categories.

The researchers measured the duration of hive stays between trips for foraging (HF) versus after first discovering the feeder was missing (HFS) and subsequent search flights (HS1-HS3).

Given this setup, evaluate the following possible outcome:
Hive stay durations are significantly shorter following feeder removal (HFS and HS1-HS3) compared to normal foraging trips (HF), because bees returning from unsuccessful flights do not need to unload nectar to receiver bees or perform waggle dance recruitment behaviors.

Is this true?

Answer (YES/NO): NO